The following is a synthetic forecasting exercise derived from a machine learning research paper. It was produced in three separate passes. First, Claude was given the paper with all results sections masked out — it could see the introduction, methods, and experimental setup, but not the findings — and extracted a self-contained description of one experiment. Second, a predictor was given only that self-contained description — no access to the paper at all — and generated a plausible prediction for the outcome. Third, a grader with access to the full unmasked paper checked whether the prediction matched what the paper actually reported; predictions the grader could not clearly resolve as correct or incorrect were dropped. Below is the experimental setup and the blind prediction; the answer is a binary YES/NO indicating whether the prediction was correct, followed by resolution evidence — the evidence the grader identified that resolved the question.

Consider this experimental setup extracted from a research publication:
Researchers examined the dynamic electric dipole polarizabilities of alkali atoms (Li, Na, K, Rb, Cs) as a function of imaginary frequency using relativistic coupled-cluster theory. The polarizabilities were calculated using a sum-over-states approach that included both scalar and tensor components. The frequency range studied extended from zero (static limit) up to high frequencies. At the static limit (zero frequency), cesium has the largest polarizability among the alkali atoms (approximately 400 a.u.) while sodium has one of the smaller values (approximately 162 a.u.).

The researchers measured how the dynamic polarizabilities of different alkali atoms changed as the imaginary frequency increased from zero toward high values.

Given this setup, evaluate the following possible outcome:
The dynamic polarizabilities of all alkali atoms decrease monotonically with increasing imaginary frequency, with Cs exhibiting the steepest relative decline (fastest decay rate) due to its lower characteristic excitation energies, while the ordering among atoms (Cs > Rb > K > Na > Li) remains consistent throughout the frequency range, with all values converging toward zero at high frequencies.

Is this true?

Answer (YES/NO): NO